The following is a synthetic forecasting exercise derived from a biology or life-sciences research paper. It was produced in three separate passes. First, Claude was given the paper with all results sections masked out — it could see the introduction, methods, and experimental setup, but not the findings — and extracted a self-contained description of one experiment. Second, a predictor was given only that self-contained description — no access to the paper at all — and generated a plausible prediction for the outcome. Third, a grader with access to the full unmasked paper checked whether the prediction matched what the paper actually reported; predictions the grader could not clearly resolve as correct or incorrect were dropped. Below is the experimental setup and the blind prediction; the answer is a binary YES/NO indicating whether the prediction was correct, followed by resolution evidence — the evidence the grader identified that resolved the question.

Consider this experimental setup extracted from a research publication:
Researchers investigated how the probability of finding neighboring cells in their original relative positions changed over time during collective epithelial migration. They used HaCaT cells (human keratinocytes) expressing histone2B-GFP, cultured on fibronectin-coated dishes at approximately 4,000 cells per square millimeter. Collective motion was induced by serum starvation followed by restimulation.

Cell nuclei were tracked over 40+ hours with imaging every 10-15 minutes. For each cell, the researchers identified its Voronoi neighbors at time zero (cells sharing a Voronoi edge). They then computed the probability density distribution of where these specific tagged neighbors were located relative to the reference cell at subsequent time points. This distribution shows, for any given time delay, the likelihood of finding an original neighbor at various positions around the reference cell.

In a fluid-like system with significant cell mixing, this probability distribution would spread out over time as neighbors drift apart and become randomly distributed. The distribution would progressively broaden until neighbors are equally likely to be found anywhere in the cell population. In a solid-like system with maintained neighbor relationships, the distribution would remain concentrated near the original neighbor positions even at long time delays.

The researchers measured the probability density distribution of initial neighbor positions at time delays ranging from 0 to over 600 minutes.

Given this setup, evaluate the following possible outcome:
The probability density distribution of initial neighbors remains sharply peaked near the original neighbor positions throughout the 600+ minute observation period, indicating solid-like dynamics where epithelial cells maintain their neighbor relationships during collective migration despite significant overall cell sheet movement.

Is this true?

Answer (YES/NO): YES